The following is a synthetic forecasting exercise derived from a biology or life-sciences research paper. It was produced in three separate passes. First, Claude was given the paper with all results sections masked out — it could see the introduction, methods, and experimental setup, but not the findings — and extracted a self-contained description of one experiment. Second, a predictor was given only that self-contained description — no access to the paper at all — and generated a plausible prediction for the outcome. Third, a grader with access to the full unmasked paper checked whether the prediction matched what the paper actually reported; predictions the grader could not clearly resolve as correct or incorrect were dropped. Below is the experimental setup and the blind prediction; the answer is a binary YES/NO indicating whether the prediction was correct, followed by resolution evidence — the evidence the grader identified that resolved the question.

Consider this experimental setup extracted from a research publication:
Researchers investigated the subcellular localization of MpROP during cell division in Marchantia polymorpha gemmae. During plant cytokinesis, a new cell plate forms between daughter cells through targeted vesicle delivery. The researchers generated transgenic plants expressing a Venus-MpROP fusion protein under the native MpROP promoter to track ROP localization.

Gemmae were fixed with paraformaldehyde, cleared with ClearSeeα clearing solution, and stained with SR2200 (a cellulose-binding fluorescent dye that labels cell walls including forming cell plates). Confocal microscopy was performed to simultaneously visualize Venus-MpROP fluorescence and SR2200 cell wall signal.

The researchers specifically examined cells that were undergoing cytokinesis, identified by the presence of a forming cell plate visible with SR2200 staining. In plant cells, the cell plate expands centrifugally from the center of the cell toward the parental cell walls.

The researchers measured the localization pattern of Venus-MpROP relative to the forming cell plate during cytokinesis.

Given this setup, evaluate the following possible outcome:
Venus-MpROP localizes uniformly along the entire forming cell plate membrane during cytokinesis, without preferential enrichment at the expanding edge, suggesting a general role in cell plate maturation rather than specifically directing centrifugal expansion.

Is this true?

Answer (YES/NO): NO